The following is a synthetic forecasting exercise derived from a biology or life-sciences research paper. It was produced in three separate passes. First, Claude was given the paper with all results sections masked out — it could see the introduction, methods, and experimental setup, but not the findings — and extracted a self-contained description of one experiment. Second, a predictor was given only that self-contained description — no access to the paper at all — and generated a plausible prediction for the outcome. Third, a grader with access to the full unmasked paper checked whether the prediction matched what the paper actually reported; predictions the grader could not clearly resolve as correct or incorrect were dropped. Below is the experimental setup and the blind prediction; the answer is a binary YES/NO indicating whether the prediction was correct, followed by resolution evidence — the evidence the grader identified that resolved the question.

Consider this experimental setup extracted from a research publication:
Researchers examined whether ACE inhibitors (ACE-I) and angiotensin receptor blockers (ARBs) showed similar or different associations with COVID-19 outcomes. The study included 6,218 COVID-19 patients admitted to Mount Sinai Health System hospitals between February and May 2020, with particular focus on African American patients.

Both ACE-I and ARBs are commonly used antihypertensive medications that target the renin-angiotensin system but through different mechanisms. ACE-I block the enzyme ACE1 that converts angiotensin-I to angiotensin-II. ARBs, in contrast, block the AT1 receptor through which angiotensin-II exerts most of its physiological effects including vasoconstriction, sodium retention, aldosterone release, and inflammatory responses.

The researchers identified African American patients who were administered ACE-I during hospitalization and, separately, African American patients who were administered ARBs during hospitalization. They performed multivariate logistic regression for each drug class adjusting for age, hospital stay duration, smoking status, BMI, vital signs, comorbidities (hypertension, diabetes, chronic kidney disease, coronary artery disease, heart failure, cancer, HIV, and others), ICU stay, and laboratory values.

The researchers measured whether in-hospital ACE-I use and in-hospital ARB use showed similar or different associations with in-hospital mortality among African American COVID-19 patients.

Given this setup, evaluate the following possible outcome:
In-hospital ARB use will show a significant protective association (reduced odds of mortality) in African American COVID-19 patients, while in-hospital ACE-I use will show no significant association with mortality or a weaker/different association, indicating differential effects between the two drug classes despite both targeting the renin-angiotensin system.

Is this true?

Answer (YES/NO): YES